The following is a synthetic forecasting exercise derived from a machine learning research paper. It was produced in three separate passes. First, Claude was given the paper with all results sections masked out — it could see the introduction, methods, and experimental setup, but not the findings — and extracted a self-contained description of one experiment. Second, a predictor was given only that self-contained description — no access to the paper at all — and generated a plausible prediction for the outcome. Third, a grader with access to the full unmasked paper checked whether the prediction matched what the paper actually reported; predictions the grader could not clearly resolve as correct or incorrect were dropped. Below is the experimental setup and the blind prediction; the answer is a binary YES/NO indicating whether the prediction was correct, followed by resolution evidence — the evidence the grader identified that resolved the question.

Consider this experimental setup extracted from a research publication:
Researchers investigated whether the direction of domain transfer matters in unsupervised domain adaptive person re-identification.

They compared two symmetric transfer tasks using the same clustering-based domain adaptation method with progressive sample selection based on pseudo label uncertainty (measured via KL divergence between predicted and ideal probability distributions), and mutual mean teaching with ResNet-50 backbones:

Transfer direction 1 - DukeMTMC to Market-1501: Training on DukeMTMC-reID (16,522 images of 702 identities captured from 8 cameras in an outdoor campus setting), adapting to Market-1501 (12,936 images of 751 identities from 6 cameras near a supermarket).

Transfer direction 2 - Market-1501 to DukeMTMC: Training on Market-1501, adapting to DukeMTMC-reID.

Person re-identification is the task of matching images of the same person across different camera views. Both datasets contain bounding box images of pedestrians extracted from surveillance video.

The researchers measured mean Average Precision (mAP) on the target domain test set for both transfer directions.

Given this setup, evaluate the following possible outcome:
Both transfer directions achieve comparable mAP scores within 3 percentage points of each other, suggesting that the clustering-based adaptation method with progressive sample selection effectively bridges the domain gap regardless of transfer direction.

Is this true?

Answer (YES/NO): NO